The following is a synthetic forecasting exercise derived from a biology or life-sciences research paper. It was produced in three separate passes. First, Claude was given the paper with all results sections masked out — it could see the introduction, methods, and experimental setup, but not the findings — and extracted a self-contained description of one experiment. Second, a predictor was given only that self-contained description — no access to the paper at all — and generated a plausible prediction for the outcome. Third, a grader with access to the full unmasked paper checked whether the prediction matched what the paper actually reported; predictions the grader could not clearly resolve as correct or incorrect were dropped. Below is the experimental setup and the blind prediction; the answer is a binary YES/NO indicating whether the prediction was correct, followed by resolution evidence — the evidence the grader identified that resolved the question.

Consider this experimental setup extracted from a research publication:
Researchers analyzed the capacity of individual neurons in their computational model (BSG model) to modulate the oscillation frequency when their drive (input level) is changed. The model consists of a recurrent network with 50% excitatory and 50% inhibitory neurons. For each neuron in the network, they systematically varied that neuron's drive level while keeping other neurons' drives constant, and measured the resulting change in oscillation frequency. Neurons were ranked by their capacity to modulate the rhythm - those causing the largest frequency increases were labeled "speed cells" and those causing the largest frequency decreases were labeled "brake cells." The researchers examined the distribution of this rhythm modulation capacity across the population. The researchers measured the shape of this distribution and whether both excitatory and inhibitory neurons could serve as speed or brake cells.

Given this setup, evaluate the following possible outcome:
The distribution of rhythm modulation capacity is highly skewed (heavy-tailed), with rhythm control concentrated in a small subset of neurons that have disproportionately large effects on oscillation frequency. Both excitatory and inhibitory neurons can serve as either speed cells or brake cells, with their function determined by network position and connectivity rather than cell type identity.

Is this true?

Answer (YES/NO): NO